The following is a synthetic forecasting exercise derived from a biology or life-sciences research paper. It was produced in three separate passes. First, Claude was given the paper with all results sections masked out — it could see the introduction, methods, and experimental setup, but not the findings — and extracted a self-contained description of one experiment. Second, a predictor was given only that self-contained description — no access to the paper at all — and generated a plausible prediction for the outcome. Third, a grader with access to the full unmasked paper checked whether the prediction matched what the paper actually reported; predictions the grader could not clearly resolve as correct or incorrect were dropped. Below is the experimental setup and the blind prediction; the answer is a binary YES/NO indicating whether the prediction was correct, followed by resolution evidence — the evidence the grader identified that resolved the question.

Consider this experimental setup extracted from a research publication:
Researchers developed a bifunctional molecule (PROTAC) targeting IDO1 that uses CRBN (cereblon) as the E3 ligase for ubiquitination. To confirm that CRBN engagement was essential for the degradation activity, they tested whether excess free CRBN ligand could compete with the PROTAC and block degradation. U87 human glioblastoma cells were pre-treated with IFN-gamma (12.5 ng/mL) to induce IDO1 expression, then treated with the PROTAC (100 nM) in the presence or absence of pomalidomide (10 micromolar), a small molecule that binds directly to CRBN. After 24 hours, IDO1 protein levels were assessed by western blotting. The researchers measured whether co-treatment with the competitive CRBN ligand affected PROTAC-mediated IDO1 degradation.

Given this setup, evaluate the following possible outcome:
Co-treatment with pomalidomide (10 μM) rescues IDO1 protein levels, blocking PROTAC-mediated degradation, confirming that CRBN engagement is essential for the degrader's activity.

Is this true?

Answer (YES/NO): YES